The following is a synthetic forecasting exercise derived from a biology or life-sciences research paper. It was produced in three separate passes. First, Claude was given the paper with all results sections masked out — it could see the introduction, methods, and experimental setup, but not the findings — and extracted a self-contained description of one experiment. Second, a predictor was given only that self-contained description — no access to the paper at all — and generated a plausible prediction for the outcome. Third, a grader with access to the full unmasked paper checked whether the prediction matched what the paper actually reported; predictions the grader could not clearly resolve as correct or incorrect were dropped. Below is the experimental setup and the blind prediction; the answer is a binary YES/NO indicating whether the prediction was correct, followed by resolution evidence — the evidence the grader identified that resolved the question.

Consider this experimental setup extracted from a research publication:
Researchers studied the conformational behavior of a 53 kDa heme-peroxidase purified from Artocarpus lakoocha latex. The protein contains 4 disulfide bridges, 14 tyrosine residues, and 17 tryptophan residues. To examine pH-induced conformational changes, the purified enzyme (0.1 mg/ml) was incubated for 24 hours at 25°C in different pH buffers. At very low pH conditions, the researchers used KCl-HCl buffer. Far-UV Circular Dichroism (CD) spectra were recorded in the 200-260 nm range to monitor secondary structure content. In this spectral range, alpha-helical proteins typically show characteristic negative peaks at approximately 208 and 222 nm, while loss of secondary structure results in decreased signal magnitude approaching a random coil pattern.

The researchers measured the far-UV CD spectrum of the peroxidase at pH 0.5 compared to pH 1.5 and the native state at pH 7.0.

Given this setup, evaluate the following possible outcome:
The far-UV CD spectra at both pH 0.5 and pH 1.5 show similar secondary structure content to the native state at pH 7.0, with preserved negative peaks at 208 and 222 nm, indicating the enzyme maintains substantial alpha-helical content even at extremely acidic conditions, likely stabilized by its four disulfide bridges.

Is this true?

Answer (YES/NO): NO